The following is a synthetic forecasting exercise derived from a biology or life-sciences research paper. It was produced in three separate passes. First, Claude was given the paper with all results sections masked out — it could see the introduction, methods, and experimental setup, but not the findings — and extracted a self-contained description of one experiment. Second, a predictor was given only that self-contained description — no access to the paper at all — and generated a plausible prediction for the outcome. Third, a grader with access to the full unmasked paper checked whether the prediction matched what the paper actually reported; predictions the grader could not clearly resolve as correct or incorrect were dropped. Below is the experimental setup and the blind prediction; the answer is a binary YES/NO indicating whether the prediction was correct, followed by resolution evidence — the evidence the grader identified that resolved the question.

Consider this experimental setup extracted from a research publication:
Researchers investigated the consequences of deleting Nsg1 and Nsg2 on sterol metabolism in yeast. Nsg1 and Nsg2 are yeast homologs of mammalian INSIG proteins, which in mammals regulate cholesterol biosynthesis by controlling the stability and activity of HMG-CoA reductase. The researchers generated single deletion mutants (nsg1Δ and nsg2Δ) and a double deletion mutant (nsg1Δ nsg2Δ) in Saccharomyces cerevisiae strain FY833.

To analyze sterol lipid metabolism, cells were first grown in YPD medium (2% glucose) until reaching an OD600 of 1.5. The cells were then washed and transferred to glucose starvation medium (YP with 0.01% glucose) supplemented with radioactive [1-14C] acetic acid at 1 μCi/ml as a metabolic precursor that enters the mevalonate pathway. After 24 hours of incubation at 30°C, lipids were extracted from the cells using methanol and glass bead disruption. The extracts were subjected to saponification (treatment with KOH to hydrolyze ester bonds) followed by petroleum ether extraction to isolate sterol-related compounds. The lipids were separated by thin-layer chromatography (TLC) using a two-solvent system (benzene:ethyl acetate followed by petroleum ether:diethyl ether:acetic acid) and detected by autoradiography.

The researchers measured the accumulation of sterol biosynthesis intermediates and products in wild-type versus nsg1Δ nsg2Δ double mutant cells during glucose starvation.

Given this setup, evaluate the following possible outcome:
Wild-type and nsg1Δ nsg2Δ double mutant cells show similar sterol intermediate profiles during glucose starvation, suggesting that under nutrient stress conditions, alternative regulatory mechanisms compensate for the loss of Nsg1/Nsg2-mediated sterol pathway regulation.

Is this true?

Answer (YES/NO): NO